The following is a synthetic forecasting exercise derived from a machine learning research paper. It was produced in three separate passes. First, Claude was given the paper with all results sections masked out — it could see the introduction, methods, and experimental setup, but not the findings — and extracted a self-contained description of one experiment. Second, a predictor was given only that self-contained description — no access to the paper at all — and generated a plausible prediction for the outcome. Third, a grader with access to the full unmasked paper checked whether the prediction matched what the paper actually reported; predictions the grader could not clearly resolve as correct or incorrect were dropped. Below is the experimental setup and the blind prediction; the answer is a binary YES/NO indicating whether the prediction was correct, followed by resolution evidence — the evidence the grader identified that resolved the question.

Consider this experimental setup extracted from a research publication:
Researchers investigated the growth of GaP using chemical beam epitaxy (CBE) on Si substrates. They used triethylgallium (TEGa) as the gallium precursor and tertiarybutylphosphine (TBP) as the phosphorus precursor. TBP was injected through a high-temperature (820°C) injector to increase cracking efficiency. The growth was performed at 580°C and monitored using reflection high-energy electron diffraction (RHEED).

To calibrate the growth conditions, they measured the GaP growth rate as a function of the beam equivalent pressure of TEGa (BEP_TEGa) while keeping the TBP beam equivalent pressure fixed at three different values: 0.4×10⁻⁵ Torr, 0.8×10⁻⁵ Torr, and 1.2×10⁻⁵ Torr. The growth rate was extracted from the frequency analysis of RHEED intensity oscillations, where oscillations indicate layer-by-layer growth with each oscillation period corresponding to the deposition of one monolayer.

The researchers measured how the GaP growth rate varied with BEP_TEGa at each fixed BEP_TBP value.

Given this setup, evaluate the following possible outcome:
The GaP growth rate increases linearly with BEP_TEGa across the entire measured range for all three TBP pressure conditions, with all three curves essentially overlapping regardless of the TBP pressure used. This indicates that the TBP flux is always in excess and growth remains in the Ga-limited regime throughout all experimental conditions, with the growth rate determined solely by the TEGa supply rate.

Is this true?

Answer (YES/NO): NO